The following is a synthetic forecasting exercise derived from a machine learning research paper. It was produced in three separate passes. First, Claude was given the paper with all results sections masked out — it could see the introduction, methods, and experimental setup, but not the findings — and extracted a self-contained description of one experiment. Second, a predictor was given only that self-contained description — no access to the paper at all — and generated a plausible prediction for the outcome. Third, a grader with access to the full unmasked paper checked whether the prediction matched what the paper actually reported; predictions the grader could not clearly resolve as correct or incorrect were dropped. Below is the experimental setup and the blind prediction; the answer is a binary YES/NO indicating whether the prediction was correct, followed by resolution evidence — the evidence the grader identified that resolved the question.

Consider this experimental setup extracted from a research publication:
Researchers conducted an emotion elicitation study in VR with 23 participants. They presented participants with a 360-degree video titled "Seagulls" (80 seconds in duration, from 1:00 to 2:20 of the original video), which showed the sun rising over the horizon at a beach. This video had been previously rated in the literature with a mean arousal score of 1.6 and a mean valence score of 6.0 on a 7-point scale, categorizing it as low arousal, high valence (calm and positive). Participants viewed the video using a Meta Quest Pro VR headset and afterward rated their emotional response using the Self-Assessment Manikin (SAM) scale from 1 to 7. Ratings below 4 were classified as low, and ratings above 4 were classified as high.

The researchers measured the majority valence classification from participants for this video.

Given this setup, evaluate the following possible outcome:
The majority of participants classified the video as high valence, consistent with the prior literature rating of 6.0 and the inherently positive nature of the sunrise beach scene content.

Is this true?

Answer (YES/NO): NO